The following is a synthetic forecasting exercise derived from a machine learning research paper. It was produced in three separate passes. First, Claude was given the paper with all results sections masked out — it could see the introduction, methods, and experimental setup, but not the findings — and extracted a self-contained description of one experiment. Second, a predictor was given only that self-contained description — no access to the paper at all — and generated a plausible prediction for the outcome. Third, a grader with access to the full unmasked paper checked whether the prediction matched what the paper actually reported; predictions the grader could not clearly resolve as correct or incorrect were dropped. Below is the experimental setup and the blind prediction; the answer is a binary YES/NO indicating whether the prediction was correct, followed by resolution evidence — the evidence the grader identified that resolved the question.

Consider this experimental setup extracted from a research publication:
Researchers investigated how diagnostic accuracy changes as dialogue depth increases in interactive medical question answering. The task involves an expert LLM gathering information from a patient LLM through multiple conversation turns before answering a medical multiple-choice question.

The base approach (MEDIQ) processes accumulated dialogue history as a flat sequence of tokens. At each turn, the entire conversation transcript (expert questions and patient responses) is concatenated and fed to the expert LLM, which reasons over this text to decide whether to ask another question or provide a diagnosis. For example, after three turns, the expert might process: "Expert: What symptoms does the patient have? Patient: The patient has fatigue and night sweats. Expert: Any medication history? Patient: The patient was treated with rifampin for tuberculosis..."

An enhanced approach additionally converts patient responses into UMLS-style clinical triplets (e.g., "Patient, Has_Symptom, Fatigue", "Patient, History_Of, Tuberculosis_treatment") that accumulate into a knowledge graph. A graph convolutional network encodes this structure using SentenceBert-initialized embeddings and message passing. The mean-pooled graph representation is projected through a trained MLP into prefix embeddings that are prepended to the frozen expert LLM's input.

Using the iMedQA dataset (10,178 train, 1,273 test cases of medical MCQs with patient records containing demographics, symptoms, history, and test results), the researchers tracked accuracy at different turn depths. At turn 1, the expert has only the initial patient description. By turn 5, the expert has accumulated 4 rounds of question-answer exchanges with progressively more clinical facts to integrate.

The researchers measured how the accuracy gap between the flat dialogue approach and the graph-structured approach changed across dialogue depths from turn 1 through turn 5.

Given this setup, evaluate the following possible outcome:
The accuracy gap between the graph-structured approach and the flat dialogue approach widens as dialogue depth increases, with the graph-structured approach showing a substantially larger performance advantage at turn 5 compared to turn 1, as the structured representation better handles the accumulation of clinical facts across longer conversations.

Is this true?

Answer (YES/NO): YES